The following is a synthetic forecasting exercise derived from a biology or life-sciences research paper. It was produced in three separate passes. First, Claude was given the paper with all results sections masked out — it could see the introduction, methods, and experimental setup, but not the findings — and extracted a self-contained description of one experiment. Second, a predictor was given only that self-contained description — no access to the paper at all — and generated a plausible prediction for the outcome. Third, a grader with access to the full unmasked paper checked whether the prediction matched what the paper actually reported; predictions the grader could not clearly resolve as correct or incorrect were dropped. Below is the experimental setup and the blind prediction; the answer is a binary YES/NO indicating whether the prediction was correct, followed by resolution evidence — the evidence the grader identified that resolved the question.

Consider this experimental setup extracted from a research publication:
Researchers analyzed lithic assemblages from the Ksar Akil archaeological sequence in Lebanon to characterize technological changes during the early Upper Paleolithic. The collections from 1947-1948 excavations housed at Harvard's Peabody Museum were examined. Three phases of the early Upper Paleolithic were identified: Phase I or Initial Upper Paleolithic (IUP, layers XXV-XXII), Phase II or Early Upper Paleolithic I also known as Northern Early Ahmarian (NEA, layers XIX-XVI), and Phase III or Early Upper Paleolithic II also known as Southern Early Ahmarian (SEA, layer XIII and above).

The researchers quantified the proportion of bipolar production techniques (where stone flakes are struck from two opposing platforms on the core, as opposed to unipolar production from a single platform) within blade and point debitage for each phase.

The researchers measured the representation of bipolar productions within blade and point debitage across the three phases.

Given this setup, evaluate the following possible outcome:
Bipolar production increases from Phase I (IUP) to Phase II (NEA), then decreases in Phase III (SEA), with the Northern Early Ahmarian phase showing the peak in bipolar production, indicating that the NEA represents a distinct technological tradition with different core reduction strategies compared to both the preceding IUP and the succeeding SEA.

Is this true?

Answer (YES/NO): YES